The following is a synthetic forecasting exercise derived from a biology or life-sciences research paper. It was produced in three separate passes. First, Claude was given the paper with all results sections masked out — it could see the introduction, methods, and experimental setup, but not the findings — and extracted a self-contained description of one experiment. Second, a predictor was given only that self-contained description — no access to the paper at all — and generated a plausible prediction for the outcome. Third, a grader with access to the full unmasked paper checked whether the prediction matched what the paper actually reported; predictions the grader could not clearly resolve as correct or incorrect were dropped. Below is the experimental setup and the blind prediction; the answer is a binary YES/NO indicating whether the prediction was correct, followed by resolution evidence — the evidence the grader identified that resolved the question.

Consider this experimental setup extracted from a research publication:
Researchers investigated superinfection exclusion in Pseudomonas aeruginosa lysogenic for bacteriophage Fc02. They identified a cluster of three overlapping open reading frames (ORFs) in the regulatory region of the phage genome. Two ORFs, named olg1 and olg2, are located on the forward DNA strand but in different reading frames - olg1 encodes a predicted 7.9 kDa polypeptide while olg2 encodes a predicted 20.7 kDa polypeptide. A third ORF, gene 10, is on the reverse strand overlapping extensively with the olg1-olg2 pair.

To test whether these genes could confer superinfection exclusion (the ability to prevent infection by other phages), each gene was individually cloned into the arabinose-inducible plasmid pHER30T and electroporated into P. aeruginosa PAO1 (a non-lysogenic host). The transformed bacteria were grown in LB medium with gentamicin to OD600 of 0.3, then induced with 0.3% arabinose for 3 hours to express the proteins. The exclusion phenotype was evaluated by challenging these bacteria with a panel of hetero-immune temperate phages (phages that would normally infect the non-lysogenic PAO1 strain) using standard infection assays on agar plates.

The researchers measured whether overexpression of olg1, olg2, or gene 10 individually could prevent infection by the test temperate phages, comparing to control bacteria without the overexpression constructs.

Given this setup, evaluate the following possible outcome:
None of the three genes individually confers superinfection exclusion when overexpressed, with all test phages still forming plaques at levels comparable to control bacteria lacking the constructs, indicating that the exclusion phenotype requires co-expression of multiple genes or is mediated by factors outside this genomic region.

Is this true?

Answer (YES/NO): NO